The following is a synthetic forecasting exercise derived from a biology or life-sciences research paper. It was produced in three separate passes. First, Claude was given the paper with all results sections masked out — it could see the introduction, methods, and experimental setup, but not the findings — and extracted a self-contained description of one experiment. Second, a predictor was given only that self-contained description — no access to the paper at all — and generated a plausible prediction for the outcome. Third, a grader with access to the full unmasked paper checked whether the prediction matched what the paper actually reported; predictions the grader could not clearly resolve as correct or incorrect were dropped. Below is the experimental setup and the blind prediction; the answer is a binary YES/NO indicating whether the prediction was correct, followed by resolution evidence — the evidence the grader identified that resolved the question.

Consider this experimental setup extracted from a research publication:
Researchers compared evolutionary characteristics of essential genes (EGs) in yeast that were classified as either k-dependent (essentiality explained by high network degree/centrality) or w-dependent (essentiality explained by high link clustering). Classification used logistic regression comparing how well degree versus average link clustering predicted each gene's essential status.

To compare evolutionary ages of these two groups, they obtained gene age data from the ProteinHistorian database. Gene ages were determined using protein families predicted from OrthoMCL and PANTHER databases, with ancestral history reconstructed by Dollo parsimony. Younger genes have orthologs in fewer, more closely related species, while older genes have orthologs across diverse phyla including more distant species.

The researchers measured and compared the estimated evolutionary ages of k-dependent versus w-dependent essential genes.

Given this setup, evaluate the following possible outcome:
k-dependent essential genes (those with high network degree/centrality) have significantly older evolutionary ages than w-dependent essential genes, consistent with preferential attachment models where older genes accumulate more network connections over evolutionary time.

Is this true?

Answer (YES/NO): YES